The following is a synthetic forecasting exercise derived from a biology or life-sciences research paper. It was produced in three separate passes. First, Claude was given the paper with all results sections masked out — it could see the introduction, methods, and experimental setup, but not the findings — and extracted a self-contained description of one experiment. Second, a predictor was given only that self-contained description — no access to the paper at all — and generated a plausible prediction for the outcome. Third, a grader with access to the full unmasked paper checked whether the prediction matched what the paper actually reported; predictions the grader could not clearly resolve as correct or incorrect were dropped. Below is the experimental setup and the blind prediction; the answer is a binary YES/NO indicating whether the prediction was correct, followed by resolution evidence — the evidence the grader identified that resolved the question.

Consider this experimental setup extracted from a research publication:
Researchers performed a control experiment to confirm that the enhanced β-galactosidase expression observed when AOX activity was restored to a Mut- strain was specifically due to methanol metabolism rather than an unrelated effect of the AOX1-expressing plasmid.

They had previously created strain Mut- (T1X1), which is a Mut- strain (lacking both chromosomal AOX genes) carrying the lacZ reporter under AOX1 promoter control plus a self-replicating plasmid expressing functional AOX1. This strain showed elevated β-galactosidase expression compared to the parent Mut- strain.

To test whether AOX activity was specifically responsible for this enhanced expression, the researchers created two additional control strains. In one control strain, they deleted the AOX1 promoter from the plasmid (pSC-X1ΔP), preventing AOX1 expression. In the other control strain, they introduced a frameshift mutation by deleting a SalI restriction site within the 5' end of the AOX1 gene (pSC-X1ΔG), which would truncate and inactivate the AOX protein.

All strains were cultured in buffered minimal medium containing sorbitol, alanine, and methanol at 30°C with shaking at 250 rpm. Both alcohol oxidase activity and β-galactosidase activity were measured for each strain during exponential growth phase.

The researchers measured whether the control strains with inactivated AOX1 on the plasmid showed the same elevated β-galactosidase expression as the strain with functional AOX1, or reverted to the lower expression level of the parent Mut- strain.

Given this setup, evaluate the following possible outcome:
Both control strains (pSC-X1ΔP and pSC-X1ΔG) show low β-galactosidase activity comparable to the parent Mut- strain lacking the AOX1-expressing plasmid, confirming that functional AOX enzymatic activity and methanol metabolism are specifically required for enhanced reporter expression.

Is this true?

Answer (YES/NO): YES